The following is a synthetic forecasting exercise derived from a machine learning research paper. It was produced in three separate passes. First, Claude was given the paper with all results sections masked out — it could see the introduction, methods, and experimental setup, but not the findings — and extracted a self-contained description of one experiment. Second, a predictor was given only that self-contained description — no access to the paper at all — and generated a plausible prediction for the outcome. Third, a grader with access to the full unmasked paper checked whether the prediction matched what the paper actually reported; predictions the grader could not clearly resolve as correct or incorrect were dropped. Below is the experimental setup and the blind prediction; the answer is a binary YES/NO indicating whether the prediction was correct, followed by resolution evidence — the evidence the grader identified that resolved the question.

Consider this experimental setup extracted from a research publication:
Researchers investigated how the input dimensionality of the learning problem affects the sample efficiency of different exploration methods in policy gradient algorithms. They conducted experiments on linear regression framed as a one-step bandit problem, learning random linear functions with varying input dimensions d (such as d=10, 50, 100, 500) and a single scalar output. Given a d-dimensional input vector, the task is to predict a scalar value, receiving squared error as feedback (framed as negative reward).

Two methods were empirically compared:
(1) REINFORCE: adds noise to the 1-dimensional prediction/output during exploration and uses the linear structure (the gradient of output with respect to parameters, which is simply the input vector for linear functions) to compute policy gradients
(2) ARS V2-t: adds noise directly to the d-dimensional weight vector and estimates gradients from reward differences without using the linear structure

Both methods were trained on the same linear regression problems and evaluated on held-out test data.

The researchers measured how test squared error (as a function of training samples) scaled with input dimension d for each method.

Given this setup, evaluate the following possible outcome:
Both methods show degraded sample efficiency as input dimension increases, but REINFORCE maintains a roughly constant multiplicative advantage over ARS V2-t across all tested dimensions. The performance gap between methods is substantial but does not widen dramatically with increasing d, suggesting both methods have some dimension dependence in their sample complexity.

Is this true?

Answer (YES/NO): NO